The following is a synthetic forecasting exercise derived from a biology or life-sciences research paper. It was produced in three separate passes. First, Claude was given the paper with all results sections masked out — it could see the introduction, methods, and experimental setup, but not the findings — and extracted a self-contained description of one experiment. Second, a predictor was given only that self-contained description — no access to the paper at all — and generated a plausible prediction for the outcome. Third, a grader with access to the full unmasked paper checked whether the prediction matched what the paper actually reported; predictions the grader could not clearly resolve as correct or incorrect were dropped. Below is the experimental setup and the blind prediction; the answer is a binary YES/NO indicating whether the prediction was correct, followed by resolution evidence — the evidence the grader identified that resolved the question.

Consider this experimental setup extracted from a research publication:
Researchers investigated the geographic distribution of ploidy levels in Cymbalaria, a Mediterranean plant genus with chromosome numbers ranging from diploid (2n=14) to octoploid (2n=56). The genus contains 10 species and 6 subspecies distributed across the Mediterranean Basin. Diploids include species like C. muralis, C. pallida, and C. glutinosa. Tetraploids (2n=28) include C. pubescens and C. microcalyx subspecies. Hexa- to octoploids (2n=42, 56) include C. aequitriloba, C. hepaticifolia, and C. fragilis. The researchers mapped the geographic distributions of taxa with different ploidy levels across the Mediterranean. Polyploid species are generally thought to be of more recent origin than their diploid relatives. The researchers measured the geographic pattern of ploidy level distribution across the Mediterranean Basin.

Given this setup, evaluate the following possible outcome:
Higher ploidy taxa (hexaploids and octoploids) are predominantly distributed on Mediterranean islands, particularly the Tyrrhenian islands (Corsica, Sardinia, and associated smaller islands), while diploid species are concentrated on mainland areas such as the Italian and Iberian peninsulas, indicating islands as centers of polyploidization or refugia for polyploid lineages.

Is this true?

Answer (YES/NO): NO